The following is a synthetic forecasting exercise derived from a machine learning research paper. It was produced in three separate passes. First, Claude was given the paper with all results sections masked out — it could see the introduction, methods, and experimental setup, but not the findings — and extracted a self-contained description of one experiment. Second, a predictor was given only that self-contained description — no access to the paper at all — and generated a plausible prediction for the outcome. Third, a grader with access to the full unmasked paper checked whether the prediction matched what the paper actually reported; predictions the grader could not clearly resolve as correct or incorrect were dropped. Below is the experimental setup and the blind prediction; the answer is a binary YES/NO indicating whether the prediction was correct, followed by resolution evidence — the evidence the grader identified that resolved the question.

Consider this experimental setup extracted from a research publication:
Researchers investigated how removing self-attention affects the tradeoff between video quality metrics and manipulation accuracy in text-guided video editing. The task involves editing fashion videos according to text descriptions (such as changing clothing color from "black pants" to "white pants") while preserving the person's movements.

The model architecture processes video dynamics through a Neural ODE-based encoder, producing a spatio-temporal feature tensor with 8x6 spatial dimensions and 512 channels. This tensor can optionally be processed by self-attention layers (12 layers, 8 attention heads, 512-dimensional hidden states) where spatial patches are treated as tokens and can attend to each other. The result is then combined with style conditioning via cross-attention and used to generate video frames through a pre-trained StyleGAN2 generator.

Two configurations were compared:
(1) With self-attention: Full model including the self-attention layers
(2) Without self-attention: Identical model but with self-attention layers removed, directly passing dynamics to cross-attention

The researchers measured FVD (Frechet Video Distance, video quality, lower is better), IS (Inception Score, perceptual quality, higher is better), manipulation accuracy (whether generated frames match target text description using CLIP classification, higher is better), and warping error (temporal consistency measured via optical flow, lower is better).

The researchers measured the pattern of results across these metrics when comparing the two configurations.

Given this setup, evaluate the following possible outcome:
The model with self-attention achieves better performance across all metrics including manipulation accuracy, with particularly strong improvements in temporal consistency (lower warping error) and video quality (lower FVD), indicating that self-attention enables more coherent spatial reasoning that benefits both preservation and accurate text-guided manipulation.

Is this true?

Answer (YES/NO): NO